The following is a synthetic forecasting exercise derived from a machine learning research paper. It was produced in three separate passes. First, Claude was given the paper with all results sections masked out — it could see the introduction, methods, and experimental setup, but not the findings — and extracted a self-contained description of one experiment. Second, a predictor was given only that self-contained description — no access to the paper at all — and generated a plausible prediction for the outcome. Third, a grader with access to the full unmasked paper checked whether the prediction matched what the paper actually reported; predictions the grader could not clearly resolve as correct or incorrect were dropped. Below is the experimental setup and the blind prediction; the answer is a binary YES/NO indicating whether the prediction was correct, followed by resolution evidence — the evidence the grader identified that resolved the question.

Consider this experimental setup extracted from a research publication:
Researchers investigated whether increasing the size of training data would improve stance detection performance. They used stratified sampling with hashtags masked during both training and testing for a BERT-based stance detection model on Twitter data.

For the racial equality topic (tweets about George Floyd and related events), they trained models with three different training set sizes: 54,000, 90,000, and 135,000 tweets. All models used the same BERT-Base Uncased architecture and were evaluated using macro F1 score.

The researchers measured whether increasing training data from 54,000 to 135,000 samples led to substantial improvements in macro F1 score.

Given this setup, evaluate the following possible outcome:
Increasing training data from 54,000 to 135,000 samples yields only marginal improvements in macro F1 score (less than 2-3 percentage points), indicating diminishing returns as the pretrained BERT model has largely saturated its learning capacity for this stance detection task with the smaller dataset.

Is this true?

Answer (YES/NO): YES